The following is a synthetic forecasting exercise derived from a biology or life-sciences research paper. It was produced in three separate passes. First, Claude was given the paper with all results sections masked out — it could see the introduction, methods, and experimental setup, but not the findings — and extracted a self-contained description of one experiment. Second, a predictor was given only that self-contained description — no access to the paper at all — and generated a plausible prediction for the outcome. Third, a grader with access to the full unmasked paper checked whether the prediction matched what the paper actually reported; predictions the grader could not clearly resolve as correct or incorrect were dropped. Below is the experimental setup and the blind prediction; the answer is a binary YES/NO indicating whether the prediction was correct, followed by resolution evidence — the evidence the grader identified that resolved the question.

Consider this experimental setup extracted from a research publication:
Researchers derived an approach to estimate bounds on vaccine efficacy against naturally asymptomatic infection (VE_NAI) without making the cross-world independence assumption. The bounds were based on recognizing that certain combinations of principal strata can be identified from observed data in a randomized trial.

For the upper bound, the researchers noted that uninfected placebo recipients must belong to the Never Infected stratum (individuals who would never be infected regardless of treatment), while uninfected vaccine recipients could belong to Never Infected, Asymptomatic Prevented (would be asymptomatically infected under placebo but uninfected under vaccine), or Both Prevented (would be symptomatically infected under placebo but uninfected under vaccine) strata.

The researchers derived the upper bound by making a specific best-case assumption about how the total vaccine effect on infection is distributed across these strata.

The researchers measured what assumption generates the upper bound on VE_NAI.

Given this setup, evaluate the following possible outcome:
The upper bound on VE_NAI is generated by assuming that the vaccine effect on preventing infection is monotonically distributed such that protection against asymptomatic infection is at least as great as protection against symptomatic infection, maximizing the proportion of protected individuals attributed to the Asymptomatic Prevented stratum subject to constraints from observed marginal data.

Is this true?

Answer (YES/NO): NO